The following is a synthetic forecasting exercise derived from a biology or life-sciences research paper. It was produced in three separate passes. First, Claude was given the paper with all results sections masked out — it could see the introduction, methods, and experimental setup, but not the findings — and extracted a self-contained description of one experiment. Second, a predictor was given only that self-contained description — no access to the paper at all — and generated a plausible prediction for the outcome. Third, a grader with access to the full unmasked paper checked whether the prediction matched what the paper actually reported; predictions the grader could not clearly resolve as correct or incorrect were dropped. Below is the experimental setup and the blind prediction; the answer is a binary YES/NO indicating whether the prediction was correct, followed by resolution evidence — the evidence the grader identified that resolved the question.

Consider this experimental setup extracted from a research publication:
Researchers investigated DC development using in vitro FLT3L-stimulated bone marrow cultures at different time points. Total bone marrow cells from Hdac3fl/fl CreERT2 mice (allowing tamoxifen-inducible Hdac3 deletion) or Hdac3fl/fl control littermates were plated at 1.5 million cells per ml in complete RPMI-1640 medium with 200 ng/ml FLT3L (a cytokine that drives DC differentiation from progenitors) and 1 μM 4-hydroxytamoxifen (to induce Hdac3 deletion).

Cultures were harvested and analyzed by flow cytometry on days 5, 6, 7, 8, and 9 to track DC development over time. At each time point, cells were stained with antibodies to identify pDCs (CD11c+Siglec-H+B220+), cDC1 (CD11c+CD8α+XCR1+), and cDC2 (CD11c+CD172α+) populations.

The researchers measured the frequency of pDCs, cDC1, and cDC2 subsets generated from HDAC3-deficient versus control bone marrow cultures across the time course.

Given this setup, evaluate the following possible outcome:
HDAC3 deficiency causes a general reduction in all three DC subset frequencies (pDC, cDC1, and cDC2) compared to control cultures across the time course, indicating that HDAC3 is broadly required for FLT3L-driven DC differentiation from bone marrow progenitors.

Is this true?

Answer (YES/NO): NO